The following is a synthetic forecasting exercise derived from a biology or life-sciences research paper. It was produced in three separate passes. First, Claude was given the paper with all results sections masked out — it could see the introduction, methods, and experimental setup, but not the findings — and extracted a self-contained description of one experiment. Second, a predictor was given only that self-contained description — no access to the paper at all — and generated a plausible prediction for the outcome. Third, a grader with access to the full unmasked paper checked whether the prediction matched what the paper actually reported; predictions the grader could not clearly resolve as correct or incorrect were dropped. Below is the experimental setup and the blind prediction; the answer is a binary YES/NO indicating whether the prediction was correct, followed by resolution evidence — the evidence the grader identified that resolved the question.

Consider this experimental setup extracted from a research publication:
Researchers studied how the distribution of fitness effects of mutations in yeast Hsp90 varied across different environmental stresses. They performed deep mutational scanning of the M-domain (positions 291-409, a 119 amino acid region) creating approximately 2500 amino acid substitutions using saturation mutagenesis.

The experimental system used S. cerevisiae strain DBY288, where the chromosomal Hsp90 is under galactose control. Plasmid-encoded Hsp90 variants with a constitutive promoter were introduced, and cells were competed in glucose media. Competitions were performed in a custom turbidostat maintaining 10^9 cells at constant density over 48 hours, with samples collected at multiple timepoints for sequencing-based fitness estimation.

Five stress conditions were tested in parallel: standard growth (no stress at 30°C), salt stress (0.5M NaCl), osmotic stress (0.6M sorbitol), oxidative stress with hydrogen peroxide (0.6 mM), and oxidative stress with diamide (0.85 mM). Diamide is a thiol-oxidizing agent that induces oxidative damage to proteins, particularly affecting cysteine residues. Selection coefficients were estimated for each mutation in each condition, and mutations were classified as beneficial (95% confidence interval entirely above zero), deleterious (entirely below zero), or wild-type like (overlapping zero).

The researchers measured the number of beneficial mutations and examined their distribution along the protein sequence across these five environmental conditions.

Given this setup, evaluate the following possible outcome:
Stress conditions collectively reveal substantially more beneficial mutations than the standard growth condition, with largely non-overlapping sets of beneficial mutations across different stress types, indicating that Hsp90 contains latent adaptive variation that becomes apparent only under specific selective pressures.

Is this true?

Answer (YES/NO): NO